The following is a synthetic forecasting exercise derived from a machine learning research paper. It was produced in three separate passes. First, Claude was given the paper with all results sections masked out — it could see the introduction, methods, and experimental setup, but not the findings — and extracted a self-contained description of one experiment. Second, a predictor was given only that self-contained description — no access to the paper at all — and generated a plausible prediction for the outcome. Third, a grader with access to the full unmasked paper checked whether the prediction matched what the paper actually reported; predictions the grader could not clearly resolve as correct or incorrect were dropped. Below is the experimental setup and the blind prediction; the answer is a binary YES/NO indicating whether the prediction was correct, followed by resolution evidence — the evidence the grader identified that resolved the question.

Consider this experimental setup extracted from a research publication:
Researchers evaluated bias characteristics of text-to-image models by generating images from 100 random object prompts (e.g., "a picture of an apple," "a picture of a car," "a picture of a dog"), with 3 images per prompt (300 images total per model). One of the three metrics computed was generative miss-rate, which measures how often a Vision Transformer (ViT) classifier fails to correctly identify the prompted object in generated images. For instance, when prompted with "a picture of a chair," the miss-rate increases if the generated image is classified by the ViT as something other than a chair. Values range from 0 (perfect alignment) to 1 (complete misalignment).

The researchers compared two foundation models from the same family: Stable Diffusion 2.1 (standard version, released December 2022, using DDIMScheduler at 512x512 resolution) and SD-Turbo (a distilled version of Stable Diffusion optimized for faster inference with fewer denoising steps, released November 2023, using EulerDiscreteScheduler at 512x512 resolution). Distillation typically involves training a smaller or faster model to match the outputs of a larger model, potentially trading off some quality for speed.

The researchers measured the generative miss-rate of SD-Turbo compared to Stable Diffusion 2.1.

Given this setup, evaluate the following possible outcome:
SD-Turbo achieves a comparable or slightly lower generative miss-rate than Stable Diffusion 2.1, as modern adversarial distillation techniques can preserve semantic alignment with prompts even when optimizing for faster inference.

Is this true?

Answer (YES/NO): YES